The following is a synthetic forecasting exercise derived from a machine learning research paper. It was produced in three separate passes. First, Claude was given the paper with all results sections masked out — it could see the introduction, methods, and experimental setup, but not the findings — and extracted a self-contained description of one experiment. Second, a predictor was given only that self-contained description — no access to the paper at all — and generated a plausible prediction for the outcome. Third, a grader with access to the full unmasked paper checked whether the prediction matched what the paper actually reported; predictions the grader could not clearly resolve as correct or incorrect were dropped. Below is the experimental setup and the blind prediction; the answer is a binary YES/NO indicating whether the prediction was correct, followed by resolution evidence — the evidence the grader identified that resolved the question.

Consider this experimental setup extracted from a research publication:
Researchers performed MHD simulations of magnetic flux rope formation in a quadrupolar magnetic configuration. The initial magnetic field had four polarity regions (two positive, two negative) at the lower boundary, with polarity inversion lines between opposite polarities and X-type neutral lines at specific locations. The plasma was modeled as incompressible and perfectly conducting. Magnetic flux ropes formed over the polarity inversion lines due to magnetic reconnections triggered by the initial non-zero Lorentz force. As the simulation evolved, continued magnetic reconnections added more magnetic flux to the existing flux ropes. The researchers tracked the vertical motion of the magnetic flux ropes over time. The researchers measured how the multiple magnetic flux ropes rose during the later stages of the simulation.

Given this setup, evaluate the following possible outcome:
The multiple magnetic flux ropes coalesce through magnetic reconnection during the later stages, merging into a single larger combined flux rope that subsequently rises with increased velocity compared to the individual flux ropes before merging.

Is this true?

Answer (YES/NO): NO